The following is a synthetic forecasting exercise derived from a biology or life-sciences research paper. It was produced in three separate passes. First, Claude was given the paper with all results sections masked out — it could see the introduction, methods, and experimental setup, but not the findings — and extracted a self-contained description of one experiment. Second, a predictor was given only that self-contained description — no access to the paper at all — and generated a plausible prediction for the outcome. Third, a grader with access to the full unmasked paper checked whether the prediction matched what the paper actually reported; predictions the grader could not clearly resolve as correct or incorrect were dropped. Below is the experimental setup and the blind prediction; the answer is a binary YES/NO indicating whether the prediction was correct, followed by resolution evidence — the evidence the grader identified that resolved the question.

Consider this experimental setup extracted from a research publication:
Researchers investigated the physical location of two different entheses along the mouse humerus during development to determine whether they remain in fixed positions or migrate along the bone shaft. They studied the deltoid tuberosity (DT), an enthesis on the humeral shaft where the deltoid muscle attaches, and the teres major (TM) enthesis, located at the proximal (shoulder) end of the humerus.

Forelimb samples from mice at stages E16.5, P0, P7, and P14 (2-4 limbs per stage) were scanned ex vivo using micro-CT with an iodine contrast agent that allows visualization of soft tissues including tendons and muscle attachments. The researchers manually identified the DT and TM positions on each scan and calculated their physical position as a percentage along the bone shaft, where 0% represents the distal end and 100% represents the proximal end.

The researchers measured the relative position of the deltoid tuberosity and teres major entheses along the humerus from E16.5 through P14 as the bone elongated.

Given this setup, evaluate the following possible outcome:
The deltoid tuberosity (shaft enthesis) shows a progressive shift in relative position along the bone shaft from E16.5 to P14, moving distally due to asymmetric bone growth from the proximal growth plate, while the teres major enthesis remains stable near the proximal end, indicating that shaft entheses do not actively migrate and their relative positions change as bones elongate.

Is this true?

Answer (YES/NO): NO